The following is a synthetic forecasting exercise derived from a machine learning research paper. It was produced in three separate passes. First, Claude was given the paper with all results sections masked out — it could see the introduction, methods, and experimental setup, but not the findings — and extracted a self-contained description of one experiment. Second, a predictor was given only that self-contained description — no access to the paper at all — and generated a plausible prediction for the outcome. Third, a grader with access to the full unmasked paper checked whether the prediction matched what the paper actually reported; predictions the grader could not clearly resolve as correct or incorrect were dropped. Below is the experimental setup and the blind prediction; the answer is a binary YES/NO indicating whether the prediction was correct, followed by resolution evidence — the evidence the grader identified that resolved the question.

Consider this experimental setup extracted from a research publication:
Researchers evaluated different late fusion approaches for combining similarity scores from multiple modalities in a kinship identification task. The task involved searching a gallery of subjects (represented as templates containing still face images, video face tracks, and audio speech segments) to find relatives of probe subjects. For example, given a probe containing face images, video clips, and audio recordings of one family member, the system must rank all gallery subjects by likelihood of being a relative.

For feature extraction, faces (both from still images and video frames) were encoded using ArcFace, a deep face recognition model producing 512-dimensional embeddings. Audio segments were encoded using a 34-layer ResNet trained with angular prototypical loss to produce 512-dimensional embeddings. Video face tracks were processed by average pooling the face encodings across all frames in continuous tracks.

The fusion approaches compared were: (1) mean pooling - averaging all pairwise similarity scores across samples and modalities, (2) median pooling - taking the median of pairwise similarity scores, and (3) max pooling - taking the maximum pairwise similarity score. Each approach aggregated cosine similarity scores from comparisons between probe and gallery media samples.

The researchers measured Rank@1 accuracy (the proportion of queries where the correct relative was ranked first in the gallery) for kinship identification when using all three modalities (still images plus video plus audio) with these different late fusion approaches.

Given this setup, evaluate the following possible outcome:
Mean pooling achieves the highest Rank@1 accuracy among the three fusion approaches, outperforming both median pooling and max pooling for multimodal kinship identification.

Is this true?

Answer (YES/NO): YES